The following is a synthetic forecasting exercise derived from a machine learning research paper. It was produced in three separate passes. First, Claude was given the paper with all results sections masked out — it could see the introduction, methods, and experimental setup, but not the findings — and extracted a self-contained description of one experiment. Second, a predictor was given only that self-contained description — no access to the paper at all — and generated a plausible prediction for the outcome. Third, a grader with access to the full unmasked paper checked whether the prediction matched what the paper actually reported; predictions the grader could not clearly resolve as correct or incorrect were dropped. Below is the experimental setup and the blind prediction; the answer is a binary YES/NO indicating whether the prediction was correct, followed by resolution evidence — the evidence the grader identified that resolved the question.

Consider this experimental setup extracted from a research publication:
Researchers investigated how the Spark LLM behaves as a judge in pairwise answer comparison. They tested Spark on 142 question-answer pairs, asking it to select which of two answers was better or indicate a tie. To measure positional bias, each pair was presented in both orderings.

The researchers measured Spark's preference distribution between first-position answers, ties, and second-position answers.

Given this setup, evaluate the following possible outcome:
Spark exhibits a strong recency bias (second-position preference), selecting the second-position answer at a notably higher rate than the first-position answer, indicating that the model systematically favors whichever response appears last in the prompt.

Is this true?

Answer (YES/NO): YES